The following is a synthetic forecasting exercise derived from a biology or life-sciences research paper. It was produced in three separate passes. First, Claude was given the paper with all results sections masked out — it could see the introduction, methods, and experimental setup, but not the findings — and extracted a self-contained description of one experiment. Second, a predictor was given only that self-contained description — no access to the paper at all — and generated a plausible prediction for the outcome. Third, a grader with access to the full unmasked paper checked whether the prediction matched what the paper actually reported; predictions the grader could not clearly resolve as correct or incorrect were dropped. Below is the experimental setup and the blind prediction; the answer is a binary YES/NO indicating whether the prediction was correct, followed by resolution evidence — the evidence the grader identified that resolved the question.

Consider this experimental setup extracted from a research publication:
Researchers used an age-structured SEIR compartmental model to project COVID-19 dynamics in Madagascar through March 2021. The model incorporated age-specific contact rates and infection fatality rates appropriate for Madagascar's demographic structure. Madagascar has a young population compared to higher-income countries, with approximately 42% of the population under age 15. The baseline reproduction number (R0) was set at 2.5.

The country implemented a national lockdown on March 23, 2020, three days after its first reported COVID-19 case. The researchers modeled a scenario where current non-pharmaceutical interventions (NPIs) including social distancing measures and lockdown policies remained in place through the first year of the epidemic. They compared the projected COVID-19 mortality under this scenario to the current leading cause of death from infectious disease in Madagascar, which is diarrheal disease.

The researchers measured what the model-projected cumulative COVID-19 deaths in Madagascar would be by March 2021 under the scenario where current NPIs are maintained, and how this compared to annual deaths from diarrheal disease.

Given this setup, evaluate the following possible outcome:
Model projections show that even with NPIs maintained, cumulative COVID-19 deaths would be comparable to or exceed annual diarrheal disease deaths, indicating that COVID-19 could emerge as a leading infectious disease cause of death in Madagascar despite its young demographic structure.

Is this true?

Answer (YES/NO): YES